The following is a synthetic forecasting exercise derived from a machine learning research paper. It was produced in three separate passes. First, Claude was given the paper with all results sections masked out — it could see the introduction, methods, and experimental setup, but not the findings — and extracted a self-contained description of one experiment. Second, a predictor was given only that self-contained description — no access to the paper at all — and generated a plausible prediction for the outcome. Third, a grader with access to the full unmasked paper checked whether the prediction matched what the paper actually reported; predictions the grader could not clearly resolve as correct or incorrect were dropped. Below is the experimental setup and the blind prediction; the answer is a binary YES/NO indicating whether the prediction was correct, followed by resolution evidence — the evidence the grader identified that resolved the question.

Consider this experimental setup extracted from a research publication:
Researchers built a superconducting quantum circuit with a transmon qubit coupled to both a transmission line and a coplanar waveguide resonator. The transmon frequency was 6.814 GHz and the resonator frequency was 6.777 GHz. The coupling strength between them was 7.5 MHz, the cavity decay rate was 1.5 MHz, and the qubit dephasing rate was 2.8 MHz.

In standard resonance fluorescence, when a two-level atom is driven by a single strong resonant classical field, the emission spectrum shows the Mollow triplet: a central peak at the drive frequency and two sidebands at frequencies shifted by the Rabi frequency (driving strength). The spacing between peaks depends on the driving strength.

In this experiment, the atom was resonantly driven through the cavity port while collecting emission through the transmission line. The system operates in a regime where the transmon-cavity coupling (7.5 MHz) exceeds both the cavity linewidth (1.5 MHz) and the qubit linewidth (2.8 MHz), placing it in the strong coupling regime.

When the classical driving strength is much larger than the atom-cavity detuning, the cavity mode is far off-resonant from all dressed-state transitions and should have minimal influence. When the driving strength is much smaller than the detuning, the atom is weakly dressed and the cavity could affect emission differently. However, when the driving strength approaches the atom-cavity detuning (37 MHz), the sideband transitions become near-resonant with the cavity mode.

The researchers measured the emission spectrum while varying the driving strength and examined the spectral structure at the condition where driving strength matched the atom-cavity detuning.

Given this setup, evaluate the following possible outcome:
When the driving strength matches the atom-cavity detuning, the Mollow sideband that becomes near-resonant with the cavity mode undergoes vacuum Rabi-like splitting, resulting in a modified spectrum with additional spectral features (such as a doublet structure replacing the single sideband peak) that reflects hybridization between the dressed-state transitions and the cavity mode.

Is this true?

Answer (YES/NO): YES